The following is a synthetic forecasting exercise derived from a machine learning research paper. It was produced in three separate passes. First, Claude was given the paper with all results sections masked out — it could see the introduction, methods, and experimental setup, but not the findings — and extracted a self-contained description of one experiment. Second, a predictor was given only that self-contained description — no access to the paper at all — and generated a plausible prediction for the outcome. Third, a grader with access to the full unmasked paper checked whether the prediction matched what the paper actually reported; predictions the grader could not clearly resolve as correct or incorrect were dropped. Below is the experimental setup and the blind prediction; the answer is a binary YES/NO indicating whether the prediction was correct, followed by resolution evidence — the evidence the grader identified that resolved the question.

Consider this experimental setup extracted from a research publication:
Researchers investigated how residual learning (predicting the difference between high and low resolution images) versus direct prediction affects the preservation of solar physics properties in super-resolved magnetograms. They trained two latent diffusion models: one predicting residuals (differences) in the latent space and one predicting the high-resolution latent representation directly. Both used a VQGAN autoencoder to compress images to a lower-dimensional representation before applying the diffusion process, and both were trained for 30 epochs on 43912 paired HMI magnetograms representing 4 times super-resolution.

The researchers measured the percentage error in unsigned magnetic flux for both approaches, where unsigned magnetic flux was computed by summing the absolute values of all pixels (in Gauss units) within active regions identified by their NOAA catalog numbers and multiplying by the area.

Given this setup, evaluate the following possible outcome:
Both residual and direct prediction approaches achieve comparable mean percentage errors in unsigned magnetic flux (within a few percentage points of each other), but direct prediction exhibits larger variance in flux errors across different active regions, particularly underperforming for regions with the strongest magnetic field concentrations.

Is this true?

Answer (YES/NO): NO